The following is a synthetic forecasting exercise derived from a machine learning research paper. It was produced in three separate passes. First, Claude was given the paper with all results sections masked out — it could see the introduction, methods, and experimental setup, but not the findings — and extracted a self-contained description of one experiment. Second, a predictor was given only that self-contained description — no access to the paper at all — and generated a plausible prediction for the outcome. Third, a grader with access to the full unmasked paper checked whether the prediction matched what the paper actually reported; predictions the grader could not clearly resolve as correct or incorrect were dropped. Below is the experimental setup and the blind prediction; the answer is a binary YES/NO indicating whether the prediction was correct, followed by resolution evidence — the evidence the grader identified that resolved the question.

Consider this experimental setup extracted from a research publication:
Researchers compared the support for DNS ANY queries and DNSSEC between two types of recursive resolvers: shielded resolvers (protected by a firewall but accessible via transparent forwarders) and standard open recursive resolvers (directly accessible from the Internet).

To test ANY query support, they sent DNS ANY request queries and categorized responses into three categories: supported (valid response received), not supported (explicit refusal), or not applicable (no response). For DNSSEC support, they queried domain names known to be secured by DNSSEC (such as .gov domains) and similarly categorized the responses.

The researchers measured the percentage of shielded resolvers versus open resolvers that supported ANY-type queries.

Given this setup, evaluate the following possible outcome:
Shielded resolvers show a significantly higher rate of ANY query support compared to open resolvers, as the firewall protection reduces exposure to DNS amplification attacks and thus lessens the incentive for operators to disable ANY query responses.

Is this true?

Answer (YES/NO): NO